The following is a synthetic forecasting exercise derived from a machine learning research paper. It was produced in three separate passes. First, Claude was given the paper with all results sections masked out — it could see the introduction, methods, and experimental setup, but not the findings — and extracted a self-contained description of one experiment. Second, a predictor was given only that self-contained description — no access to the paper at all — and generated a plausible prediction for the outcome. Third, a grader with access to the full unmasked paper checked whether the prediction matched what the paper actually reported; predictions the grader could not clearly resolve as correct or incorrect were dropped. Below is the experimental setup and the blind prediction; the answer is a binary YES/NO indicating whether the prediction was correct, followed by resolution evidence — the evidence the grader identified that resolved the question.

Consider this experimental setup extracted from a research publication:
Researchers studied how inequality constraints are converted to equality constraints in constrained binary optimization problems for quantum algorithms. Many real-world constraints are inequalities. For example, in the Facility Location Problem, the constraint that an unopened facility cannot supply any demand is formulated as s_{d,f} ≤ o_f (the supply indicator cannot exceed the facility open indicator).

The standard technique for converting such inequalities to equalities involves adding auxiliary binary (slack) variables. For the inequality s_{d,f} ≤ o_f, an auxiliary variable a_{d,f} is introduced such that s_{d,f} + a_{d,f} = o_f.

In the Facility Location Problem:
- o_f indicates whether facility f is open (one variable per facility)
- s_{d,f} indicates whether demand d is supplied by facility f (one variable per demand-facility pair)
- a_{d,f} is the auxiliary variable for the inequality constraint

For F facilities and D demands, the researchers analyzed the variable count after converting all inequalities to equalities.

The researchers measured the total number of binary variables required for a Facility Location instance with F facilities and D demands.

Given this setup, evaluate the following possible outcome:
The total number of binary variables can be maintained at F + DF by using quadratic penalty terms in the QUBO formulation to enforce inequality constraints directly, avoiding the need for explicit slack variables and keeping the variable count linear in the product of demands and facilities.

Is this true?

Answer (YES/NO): NO